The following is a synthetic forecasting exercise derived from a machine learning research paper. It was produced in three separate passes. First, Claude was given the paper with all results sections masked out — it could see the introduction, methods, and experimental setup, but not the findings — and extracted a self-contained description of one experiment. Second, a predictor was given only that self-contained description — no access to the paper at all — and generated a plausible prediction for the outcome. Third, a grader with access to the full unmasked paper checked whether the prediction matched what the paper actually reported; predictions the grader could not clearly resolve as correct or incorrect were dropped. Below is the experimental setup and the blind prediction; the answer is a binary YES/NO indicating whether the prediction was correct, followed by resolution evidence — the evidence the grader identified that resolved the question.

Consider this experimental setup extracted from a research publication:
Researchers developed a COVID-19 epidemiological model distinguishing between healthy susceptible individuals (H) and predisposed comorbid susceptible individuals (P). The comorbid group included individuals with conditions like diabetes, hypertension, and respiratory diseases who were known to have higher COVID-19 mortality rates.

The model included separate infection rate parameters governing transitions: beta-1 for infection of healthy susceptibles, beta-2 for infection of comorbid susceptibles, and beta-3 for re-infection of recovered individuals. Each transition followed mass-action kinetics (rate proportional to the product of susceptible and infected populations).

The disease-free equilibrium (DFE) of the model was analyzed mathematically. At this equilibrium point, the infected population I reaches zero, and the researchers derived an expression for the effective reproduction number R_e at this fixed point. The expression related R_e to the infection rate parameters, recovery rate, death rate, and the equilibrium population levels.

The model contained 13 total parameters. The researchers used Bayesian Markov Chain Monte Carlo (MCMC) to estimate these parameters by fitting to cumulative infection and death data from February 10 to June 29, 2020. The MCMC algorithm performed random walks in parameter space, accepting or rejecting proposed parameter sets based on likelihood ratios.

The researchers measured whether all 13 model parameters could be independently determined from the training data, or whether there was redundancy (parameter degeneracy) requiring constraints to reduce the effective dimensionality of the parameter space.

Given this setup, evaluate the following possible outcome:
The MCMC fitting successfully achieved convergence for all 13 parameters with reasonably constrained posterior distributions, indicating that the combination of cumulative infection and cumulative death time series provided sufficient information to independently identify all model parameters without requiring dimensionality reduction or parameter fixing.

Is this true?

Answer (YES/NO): NO